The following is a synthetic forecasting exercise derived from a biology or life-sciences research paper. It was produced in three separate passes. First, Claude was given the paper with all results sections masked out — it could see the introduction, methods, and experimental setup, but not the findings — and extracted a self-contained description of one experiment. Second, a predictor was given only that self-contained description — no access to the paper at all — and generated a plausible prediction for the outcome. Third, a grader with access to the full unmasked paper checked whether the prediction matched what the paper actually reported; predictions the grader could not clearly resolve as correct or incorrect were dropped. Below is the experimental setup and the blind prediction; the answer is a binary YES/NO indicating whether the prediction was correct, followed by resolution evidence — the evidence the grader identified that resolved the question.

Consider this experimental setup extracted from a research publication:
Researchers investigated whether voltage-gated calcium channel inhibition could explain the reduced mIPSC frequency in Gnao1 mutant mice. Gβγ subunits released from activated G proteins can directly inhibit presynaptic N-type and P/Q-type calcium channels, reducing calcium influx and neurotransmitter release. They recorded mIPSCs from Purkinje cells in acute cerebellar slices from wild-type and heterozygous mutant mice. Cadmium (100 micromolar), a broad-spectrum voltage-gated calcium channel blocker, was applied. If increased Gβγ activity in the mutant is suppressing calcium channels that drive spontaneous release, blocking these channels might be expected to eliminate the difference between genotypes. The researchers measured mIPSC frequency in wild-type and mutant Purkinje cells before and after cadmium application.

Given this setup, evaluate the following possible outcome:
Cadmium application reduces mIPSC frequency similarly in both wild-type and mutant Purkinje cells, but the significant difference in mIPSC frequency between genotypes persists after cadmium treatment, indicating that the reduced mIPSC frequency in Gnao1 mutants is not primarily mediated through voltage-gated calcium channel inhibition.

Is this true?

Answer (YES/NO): NO